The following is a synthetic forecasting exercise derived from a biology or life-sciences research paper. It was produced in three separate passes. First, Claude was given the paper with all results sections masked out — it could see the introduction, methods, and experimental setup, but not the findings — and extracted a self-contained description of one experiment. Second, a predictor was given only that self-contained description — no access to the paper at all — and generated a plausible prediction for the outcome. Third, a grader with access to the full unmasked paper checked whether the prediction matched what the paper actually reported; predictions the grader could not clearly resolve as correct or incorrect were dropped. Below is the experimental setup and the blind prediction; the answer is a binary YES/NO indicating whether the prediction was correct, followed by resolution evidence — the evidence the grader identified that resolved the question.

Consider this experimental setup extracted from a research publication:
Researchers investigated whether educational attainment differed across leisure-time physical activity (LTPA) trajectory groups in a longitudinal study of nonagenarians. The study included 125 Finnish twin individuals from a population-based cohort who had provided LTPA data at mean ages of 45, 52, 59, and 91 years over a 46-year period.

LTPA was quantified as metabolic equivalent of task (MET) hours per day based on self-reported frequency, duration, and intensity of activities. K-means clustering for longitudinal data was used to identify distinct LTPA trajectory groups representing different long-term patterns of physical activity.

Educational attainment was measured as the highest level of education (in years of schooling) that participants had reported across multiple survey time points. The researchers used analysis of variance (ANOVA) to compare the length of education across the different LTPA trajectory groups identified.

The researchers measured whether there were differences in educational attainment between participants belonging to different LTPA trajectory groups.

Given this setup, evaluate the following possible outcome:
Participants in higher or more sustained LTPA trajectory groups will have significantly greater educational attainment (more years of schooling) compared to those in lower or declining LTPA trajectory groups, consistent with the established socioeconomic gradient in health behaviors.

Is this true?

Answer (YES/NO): NO